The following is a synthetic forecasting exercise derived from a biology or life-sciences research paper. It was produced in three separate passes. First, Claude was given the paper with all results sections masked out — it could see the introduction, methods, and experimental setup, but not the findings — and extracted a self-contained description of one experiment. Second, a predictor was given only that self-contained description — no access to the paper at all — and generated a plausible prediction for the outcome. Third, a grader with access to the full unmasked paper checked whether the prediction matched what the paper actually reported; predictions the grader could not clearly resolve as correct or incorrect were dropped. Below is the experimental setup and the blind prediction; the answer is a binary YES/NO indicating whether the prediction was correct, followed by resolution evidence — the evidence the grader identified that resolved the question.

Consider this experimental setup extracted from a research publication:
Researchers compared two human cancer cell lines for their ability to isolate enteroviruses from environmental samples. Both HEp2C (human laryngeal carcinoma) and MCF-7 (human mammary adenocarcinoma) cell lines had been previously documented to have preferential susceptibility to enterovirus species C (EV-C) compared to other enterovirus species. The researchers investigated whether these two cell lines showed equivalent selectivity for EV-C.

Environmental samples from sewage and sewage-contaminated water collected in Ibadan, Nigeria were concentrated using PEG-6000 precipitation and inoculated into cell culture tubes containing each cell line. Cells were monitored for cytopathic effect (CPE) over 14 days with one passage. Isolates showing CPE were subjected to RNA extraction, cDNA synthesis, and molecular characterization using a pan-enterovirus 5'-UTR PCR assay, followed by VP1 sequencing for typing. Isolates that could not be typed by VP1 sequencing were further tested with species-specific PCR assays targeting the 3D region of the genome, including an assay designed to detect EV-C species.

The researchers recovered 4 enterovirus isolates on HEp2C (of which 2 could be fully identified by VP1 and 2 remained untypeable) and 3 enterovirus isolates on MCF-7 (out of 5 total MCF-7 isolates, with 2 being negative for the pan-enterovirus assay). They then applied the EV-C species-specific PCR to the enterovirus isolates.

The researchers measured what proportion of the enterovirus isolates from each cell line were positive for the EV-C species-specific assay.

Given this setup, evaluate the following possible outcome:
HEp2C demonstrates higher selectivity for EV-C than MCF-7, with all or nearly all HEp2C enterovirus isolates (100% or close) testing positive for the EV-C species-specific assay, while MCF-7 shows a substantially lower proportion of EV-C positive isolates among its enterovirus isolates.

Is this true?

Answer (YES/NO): NO